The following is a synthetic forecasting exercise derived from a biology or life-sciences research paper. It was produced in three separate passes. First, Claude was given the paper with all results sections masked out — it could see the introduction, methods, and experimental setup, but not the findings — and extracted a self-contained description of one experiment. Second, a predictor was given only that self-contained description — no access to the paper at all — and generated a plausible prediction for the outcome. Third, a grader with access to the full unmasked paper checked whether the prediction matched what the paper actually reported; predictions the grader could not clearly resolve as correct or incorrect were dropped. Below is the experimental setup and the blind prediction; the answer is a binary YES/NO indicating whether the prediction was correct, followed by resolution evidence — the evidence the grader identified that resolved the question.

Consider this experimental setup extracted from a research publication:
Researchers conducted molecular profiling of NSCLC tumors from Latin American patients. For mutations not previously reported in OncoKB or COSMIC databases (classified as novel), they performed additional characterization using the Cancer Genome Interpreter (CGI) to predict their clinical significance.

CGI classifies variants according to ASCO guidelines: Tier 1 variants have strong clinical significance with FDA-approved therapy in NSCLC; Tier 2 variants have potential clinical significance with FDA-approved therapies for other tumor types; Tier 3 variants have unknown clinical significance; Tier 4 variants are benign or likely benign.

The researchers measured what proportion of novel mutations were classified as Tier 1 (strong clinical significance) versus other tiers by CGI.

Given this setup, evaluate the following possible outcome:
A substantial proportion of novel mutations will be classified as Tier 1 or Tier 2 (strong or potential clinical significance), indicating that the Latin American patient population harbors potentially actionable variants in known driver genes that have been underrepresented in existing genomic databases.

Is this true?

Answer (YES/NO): YES